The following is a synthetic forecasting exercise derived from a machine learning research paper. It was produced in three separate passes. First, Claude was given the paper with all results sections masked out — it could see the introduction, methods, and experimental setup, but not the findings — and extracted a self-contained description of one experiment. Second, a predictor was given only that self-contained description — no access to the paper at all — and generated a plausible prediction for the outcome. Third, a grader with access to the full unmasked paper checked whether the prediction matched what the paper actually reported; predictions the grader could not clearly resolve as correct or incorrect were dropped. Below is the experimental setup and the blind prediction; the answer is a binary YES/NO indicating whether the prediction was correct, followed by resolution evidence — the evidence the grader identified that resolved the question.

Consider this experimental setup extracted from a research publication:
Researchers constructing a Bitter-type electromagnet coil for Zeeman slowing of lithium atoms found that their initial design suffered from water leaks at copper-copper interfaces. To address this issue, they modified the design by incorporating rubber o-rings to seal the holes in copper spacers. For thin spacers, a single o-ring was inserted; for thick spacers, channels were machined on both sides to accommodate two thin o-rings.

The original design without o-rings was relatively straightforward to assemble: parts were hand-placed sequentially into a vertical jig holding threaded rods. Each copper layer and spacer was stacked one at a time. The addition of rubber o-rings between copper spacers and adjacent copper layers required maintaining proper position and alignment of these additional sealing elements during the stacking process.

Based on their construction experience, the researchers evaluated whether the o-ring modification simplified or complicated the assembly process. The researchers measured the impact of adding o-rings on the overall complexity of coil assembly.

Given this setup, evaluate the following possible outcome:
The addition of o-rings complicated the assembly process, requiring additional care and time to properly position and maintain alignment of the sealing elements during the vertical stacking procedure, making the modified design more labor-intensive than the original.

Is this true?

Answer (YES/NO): YES